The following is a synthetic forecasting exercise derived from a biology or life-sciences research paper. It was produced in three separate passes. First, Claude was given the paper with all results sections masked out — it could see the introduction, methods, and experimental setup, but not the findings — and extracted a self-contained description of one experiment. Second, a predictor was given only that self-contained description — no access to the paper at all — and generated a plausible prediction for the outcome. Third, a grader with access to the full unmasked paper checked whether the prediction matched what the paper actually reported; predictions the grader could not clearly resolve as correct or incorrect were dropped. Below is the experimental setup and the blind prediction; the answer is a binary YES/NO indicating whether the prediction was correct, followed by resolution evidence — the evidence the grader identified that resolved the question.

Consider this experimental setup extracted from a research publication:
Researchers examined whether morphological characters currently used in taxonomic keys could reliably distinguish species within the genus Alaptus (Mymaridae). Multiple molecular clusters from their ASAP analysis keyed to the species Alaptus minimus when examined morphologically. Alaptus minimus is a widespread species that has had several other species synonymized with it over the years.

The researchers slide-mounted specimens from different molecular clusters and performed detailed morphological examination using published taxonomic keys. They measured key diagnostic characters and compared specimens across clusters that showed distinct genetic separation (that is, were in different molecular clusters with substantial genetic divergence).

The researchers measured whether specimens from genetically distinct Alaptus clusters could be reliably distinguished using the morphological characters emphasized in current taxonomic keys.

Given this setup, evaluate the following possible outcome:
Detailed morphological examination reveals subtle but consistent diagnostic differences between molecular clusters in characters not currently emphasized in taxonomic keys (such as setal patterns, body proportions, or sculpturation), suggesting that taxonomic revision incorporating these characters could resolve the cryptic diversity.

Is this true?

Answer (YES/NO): NO